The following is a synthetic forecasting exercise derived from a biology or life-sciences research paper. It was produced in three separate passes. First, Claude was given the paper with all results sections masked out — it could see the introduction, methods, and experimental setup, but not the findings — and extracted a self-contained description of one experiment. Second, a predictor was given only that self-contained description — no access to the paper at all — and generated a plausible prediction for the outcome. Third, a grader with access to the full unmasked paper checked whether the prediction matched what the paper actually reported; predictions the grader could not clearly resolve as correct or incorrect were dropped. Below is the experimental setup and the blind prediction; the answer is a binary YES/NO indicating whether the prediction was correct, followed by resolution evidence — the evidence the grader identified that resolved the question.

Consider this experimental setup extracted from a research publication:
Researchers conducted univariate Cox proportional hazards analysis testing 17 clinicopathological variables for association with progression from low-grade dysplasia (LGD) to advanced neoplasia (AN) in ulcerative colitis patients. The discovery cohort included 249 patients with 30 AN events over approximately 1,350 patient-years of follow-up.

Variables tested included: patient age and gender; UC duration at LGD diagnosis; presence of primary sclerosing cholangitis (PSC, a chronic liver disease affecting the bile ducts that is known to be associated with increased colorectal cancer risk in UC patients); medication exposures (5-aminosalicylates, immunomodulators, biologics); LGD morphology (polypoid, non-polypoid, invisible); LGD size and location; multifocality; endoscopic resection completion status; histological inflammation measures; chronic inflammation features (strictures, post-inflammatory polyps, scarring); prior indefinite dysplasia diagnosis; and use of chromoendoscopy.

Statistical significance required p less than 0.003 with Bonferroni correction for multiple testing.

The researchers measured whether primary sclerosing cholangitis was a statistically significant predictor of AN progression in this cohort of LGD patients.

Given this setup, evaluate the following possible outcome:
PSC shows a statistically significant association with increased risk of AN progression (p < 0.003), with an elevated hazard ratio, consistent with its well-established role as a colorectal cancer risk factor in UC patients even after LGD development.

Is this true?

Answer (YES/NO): NO